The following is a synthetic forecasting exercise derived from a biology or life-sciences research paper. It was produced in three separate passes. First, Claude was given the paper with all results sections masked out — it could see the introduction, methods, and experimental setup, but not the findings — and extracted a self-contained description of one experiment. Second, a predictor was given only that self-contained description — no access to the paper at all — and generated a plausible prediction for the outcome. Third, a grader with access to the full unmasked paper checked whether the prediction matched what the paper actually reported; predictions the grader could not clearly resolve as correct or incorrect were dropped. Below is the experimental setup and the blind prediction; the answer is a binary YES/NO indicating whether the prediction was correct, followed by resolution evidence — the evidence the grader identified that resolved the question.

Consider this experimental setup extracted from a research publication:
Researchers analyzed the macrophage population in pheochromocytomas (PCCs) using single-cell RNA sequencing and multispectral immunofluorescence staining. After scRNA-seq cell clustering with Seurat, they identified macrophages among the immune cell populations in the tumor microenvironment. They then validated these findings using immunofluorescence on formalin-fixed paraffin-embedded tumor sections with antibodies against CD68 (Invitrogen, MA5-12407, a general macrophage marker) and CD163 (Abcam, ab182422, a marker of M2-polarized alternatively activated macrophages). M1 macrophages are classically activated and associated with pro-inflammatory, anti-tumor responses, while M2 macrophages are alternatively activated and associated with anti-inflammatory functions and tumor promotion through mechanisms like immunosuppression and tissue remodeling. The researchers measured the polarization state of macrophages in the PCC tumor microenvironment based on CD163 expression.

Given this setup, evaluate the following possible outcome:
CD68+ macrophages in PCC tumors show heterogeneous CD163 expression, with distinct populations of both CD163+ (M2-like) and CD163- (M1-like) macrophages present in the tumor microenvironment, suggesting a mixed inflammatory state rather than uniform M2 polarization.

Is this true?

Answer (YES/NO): YES